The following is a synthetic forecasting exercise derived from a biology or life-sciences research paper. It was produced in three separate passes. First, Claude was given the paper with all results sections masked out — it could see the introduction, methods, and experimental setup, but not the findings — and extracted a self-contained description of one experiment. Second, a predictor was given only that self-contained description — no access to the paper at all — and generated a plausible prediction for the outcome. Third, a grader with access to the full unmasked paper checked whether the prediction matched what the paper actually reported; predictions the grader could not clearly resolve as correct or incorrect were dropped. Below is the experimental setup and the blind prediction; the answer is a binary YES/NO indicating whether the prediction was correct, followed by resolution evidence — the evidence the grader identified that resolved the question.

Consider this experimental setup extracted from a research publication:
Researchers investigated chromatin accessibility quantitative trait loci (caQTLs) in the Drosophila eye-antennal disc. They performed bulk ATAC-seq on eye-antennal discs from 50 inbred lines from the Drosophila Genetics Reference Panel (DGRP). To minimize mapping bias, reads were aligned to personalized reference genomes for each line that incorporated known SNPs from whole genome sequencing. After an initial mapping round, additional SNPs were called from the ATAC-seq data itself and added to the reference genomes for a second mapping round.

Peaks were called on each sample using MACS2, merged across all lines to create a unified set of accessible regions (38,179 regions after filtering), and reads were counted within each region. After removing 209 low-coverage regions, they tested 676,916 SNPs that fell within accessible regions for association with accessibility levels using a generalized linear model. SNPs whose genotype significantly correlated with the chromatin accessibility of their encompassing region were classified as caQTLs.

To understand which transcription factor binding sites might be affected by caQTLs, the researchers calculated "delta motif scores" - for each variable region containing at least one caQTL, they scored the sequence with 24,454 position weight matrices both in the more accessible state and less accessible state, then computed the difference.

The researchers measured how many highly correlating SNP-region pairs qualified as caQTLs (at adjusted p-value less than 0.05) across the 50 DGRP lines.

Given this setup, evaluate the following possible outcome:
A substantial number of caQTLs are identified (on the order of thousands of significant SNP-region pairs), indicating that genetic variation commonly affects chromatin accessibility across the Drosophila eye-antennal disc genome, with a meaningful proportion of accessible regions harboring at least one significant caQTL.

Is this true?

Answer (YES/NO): YES